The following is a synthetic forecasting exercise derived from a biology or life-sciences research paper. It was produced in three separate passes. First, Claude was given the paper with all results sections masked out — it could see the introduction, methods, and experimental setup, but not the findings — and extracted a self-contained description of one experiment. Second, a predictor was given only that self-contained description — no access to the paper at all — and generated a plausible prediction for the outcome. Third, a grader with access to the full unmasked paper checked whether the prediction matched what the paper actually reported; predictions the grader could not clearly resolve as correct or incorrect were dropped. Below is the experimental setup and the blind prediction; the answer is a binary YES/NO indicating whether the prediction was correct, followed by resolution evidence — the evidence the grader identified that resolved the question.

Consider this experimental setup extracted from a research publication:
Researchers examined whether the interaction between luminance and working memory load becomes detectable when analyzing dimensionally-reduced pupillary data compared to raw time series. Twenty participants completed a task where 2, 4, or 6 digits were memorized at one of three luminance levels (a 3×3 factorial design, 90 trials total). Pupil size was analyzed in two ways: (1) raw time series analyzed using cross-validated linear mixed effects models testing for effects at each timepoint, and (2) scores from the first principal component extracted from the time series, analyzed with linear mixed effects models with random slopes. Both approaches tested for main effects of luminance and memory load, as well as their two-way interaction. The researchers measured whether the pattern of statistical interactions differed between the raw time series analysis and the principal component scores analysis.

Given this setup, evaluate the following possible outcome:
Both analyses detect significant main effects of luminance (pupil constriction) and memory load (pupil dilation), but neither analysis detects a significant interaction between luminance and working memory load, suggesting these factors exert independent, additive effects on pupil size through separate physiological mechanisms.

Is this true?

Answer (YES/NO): NO